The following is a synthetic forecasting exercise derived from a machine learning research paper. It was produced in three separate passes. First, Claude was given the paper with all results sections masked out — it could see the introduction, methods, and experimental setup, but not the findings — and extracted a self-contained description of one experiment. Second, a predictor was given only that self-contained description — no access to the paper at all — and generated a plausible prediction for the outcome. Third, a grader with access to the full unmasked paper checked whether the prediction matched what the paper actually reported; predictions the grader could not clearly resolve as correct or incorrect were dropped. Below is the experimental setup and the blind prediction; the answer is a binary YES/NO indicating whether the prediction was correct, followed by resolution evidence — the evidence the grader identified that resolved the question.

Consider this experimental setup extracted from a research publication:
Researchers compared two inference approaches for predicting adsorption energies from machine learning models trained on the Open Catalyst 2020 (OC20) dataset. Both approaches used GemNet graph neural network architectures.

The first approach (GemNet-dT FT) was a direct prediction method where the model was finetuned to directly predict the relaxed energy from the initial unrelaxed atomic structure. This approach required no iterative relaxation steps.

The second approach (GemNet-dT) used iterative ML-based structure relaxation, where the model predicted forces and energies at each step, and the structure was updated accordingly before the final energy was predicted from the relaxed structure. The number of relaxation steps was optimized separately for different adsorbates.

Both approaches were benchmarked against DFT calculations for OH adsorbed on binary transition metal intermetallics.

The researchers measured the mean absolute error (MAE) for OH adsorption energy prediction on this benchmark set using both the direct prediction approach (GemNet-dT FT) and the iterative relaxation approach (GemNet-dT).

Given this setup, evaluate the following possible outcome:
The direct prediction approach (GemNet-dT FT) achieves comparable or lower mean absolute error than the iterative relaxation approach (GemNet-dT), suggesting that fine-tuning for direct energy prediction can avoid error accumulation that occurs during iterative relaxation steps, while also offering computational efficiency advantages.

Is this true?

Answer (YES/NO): NO